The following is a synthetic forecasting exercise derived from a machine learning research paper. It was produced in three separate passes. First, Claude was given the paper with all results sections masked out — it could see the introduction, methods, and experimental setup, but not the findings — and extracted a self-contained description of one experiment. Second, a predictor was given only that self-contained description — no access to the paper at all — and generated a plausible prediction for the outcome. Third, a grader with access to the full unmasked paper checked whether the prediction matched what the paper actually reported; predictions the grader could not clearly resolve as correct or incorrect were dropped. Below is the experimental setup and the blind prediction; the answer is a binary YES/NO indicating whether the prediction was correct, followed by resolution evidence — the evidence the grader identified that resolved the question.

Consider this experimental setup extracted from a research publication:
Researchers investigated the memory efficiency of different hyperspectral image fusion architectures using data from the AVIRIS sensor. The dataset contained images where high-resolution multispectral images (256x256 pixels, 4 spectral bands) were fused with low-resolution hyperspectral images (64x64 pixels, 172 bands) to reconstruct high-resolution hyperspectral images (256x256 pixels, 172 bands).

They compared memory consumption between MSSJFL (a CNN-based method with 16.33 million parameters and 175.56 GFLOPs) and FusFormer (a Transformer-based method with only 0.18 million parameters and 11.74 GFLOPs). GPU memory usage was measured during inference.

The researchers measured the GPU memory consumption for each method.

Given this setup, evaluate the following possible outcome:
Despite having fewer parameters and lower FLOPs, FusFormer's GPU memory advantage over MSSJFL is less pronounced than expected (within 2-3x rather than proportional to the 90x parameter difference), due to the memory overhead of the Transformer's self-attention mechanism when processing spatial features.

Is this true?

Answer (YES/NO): NO